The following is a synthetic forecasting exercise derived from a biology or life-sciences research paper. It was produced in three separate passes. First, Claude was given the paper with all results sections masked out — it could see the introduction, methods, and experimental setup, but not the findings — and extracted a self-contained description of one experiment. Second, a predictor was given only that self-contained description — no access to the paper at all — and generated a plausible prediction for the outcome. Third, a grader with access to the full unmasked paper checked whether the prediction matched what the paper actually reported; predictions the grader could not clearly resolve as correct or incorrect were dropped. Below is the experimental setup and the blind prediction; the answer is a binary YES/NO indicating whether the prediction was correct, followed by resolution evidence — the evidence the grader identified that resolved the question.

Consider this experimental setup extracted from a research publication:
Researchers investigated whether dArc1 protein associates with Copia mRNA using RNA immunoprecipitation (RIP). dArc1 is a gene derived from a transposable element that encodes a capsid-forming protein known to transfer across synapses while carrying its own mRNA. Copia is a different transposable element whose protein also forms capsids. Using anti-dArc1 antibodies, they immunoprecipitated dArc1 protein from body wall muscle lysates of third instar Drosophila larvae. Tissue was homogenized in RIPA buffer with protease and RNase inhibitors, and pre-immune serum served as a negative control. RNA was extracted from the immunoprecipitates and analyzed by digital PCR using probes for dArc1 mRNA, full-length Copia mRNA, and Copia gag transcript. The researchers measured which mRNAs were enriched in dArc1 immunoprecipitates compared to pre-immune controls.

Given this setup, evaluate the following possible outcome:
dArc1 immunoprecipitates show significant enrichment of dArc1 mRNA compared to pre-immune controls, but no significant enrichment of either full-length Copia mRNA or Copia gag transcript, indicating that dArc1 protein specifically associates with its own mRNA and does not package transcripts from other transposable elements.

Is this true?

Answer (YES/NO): YES